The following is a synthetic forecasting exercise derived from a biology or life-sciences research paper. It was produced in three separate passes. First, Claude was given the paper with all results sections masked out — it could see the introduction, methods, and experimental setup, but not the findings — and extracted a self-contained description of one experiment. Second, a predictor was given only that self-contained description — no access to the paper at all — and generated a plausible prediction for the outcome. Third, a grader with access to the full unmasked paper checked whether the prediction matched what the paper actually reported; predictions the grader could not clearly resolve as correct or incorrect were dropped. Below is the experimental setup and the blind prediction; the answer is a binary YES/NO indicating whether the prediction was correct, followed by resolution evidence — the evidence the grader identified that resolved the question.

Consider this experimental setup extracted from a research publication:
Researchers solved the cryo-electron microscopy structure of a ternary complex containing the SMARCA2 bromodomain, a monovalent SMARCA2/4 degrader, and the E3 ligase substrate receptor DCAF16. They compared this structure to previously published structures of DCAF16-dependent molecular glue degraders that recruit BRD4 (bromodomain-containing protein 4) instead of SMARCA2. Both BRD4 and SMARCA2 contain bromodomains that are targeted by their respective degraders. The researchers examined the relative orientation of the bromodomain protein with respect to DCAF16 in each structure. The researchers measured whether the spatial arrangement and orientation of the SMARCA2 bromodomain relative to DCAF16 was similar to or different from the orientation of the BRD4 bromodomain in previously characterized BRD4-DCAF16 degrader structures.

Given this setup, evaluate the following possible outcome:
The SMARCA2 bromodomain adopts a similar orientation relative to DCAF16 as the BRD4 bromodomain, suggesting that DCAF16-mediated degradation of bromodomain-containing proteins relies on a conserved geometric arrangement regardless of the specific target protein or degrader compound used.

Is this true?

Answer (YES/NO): NO